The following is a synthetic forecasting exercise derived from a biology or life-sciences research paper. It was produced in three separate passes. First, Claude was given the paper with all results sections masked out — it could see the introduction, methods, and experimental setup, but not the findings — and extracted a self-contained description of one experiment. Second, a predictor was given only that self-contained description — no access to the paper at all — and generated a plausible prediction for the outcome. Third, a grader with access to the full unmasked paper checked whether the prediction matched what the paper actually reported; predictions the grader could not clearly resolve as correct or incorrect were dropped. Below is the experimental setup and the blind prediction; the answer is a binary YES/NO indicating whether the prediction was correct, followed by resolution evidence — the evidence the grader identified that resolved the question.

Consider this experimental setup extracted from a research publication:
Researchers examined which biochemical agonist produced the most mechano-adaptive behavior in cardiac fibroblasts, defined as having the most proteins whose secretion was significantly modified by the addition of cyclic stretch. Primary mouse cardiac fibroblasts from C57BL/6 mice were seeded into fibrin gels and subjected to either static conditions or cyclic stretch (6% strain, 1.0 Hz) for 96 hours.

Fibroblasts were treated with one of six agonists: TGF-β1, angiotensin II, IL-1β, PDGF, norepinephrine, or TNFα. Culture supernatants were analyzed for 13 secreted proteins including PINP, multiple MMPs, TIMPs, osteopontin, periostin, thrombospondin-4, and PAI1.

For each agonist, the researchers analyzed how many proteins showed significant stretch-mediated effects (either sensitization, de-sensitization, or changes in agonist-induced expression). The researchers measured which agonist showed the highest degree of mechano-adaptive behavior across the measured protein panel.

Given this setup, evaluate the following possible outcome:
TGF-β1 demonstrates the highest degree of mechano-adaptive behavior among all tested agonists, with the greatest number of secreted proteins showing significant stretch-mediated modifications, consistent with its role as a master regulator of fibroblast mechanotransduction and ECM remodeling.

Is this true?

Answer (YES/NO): NO